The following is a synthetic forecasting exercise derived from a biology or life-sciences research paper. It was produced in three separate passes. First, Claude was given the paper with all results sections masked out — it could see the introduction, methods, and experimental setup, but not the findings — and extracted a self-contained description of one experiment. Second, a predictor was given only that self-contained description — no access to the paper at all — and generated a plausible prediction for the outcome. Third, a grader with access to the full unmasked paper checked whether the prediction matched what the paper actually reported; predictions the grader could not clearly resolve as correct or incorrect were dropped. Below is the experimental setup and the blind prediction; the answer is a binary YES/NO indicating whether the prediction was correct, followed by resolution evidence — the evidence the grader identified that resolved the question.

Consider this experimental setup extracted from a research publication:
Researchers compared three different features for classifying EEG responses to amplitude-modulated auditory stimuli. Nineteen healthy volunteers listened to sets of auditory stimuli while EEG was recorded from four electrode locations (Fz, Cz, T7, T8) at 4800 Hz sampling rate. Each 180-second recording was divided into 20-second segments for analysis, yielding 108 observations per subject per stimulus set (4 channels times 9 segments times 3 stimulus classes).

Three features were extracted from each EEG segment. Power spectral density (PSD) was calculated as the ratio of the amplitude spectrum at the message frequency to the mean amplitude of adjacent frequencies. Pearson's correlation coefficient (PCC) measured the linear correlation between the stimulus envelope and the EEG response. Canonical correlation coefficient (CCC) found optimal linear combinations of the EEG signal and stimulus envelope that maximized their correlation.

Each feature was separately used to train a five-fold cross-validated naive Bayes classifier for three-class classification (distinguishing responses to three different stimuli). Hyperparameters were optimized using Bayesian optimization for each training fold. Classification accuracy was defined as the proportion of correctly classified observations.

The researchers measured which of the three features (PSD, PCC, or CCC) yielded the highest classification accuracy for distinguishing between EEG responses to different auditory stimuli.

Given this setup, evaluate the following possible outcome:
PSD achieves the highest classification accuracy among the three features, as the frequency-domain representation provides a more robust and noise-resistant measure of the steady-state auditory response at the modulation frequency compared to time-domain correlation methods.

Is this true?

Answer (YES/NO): NO